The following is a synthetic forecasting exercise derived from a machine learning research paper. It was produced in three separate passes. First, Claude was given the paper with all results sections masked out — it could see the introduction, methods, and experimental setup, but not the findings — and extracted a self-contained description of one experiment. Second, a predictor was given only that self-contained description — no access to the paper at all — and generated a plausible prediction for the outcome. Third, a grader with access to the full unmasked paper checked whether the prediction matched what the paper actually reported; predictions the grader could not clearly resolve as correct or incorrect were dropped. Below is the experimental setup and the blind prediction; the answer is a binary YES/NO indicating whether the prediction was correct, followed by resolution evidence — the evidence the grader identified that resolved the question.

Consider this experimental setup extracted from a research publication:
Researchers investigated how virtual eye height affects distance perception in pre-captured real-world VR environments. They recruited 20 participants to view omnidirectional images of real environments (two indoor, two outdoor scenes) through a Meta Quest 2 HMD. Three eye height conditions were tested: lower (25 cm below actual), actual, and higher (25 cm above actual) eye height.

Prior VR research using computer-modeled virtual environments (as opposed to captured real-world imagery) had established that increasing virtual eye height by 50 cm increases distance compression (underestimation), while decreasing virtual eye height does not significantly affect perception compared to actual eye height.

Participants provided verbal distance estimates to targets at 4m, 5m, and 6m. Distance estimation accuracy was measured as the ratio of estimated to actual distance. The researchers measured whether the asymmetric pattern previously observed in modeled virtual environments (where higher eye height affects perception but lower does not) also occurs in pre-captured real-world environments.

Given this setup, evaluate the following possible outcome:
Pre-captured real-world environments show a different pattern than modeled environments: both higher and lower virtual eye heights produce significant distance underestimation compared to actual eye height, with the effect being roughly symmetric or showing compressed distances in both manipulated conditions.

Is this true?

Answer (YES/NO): NO